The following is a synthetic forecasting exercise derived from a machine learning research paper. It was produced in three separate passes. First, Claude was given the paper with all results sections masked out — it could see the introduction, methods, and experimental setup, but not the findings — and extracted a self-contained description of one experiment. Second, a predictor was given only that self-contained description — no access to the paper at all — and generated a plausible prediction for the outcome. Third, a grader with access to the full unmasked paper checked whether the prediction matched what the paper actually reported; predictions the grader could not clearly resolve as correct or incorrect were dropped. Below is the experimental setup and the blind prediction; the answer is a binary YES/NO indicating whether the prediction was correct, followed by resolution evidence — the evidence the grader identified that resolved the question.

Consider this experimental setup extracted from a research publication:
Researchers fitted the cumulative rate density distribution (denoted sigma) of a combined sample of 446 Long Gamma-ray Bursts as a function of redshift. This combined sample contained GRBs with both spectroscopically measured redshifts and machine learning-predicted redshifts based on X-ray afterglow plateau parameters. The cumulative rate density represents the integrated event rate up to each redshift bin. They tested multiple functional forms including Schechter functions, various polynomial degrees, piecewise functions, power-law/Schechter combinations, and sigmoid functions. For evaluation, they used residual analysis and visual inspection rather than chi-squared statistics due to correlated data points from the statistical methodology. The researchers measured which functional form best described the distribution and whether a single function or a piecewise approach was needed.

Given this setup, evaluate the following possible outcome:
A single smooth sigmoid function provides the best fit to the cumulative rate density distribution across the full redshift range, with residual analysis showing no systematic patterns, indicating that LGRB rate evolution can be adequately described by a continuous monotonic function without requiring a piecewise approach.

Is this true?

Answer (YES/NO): NO